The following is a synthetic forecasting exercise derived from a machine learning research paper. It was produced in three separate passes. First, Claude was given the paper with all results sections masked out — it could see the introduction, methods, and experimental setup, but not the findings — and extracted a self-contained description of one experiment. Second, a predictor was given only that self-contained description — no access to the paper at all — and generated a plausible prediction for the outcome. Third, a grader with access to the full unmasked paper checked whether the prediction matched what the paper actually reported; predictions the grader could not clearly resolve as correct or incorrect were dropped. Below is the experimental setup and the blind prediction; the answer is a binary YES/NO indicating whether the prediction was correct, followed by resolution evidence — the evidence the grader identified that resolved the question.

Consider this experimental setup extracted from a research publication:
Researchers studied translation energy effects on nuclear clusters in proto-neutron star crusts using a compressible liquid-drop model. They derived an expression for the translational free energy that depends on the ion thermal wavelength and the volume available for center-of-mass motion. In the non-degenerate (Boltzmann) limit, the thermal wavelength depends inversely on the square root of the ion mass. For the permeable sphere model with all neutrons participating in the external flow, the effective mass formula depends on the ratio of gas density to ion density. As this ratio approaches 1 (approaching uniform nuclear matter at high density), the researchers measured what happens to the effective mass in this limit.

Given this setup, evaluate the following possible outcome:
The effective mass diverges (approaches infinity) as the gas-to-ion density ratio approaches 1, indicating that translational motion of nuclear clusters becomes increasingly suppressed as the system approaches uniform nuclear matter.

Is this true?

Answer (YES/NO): NO